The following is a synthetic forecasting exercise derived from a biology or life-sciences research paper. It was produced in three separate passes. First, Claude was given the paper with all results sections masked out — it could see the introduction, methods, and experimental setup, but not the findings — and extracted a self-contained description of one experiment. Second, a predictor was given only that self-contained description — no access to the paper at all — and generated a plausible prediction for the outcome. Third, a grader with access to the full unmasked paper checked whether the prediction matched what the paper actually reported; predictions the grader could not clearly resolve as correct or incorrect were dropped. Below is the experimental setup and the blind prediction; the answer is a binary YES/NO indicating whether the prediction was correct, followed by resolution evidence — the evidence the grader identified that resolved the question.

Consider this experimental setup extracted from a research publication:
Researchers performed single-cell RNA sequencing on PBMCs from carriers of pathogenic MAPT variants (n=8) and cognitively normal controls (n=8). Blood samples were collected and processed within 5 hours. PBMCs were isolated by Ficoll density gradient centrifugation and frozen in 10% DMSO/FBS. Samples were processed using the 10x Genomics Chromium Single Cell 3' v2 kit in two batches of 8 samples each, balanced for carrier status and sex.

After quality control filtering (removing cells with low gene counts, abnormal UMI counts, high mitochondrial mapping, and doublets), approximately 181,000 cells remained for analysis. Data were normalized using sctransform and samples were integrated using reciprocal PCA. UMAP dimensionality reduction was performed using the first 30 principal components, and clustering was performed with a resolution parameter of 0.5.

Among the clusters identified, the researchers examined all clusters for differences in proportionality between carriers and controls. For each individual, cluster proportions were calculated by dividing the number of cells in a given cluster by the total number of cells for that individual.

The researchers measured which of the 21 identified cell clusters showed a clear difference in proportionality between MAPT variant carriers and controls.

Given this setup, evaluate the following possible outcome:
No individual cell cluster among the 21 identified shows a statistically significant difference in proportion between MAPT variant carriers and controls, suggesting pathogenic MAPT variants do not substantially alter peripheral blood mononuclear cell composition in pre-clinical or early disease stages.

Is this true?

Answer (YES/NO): NO